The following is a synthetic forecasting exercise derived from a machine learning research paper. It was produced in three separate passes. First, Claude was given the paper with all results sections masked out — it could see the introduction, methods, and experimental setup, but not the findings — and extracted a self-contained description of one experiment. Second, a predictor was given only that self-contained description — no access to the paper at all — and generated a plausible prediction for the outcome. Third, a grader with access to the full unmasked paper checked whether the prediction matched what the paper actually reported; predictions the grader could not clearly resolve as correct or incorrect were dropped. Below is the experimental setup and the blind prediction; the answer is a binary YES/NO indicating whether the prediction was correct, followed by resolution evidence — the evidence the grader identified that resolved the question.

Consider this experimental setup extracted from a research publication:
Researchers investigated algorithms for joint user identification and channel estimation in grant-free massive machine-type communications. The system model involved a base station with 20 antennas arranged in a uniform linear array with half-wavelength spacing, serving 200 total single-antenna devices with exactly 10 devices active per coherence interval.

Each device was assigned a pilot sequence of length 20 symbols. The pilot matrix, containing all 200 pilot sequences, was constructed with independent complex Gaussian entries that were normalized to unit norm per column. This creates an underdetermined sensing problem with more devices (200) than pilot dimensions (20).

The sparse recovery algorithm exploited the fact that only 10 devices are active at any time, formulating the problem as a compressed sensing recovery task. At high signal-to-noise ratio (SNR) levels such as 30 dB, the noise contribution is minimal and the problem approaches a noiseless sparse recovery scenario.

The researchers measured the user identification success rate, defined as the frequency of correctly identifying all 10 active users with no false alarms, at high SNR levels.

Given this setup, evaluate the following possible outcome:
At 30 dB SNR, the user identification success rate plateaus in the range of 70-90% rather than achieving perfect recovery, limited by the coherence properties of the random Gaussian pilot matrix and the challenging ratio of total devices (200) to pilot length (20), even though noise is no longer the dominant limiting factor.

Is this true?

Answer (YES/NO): NO